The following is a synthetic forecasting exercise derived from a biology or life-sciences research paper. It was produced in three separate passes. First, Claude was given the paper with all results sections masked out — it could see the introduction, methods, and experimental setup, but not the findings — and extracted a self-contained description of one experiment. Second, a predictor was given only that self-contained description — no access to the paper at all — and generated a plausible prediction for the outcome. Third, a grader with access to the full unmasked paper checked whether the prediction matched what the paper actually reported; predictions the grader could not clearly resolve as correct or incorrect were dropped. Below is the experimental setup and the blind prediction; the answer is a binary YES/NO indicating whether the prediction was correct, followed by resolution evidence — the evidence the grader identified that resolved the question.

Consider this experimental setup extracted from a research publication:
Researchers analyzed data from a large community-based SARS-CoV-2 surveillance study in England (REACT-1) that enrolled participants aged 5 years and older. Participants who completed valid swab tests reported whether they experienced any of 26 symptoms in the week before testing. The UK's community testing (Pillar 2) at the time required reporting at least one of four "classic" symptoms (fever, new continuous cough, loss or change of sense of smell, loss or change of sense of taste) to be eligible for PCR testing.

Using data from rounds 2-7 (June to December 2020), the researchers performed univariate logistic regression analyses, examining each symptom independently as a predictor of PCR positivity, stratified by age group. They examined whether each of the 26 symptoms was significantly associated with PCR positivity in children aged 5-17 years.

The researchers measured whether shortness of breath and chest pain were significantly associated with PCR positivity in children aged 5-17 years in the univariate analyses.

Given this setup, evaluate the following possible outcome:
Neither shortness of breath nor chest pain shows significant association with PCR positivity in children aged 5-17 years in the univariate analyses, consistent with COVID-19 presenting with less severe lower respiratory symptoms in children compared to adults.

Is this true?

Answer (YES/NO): NO